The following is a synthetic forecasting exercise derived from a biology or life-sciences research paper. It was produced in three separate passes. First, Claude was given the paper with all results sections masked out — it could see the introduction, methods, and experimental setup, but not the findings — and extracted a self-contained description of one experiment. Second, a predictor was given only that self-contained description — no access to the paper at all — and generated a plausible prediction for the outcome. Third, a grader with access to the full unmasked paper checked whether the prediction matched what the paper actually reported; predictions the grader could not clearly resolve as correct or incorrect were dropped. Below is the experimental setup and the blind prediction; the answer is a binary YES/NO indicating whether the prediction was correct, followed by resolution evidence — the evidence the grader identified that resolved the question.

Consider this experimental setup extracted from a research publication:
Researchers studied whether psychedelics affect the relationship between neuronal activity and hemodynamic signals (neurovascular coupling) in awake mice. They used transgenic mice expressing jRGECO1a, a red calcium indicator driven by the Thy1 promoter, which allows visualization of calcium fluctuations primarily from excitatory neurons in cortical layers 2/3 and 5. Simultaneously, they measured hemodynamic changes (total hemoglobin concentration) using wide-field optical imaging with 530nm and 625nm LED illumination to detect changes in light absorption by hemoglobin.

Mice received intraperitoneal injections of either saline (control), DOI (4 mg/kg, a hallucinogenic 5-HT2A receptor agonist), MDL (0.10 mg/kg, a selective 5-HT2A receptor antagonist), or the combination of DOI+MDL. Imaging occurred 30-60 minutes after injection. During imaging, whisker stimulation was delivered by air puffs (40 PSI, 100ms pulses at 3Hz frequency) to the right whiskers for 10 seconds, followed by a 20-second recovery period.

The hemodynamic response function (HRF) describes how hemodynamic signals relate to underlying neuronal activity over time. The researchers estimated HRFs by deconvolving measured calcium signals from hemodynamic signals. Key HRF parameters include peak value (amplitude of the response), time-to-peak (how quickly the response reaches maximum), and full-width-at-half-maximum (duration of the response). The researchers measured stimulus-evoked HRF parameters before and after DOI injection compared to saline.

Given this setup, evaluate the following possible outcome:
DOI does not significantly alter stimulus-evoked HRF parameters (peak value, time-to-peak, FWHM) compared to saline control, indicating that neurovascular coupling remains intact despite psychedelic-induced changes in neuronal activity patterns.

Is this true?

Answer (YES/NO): NO